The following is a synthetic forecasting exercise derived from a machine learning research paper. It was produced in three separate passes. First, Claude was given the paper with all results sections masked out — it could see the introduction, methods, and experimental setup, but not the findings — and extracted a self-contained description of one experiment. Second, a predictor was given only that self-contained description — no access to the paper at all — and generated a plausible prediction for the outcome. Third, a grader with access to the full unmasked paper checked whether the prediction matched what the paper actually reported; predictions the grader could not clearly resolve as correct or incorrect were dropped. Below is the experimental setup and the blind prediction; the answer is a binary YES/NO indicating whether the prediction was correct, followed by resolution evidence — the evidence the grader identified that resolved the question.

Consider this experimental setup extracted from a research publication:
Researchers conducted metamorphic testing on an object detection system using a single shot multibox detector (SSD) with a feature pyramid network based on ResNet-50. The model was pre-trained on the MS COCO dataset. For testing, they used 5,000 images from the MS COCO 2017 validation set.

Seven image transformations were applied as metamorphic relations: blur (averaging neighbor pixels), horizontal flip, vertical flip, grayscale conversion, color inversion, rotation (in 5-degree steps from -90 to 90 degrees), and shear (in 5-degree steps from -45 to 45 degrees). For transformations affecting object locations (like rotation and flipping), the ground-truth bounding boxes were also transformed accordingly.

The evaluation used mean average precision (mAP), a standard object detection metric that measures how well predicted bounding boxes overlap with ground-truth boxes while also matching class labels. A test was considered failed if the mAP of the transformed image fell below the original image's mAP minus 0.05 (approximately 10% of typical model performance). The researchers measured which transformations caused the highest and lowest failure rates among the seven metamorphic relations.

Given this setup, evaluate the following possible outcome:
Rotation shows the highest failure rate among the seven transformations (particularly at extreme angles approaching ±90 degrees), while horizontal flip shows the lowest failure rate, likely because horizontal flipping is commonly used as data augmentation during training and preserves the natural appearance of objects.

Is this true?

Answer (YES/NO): NO